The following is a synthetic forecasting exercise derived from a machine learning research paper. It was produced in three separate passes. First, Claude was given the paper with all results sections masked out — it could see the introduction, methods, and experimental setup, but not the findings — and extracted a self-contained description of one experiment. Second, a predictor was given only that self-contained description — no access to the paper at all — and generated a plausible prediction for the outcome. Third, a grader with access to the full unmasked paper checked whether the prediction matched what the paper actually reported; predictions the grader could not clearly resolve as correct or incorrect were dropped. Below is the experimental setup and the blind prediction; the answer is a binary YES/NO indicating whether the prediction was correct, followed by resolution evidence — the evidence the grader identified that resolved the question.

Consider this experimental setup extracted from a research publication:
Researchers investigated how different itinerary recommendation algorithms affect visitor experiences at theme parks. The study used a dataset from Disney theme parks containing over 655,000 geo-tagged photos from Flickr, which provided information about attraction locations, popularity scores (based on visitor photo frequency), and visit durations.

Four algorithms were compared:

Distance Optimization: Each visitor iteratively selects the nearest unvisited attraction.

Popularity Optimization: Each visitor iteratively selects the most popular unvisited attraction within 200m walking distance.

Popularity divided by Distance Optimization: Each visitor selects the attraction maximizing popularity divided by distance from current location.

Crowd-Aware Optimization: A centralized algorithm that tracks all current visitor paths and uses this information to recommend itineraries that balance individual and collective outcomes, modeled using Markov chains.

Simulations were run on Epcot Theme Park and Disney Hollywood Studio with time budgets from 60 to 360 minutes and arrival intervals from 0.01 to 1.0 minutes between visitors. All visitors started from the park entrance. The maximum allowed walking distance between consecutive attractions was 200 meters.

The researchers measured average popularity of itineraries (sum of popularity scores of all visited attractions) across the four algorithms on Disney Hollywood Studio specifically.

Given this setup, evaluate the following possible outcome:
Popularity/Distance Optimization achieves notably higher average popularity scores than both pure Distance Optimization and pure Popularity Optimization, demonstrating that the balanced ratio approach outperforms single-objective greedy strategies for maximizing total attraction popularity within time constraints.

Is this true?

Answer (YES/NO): NO